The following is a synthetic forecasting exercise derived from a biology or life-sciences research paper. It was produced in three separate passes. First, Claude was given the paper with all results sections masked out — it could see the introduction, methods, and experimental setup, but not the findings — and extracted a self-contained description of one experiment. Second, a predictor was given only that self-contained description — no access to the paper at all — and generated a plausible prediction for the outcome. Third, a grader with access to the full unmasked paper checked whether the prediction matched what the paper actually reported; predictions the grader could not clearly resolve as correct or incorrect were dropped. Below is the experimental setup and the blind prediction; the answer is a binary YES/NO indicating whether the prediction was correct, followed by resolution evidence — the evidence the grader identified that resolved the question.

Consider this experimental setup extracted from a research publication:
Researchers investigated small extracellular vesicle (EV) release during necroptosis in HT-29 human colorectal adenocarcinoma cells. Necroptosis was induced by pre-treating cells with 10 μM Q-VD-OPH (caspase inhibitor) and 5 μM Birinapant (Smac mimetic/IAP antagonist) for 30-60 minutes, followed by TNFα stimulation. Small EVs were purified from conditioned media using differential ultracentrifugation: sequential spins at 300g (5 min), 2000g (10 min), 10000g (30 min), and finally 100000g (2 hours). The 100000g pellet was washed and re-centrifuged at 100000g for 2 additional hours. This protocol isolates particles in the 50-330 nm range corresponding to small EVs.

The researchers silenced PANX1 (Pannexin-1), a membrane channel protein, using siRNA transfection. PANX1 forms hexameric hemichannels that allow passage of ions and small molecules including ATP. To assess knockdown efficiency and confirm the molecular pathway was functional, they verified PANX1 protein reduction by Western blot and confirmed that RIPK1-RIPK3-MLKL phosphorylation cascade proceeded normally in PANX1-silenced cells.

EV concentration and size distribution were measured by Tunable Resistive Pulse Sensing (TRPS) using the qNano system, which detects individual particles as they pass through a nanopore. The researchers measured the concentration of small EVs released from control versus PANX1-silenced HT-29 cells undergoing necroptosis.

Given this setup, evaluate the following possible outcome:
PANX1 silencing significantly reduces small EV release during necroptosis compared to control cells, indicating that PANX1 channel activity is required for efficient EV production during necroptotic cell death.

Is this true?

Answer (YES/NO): YES